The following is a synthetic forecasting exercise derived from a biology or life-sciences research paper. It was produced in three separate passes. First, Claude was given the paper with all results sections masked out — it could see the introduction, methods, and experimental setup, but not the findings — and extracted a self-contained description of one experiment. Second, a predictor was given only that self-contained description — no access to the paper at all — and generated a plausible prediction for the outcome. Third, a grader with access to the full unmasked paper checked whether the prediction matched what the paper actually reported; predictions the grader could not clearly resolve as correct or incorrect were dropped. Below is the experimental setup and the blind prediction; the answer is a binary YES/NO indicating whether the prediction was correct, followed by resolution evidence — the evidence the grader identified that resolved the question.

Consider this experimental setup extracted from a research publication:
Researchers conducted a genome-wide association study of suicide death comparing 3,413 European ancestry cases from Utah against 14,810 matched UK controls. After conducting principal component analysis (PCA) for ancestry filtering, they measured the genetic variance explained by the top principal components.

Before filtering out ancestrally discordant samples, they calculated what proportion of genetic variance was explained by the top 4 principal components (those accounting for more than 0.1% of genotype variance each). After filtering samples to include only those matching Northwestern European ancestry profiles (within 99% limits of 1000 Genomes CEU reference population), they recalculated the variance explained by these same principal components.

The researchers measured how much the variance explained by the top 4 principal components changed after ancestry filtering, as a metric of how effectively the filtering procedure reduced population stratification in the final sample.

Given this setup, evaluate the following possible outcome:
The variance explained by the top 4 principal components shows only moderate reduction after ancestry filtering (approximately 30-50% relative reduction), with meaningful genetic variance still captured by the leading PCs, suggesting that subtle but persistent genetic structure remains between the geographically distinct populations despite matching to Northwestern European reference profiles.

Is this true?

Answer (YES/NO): NO